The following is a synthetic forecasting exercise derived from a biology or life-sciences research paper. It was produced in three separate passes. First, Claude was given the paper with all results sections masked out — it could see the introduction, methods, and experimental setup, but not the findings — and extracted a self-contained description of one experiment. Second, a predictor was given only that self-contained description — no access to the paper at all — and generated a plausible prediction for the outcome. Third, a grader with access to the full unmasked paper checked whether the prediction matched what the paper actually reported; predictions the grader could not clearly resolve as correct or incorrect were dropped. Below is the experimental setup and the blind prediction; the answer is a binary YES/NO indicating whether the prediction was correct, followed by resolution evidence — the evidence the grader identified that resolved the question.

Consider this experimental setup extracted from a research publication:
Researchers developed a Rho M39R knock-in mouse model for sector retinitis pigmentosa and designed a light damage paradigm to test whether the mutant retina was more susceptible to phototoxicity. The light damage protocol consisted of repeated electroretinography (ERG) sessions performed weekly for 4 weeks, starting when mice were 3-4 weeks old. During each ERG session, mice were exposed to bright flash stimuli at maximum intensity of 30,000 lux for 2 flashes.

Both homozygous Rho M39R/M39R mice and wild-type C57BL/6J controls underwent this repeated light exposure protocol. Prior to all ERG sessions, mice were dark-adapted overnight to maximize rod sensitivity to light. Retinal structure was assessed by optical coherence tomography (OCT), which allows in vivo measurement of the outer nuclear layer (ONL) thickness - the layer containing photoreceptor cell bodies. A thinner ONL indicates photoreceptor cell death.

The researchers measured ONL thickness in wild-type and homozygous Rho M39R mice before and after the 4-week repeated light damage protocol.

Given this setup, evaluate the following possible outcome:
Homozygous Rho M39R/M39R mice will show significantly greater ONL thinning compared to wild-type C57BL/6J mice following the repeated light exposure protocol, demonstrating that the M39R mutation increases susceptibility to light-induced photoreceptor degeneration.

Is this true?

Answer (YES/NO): YES